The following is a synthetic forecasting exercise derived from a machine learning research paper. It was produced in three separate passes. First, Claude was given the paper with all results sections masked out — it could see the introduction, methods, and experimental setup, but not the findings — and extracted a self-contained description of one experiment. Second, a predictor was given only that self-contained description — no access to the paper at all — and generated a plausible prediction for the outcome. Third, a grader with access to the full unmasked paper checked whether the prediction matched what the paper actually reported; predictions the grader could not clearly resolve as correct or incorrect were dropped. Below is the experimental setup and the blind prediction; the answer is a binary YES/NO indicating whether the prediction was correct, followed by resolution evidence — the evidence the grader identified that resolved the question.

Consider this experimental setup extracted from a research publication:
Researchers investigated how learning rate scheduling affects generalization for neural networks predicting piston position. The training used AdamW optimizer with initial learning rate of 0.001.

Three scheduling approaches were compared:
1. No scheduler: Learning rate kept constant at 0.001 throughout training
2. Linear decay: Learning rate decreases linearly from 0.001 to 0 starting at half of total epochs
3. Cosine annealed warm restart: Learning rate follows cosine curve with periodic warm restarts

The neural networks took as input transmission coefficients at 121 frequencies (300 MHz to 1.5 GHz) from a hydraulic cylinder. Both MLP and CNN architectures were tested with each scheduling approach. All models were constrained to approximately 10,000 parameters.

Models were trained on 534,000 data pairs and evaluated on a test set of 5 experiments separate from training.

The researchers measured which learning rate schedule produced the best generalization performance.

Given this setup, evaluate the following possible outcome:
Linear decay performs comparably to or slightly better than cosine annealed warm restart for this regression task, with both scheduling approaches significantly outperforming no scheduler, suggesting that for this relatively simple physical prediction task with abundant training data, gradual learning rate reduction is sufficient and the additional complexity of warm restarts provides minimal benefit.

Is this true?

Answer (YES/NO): NO